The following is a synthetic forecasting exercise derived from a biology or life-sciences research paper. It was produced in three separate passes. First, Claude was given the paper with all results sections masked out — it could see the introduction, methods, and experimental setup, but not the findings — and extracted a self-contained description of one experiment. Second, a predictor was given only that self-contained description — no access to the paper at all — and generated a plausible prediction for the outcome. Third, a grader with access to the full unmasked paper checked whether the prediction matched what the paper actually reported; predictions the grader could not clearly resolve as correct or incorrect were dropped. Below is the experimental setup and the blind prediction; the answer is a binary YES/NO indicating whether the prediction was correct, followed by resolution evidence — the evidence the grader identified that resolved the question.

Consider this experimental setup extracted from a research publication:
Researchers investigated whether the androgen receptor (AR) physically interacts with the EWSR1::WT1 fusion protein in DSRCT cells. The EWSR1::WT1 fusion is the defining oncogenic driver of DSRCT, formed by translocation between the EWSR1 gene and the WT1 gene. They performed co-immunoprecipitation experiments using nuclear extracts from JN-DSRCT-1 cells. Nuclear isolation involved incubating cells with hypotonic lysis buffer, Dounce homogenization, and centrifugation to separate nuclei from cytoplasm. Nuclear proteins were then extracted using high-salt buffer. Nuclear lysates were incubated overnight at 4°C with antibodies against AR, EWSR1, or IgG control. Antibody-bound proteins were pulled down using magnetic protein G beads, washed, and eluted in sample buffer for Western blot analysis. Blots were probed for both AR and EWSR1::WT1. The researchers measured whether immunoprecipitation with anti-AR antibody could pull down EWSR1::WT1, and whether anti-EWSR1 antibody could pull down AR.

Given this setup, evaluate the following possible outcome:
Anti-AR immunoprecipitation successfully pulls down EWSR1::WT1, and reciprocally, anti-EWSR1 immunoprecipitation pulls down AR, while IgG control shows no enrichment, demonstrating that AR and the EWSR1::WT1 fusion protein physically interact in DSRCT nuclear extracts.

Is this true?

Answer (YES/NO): YES